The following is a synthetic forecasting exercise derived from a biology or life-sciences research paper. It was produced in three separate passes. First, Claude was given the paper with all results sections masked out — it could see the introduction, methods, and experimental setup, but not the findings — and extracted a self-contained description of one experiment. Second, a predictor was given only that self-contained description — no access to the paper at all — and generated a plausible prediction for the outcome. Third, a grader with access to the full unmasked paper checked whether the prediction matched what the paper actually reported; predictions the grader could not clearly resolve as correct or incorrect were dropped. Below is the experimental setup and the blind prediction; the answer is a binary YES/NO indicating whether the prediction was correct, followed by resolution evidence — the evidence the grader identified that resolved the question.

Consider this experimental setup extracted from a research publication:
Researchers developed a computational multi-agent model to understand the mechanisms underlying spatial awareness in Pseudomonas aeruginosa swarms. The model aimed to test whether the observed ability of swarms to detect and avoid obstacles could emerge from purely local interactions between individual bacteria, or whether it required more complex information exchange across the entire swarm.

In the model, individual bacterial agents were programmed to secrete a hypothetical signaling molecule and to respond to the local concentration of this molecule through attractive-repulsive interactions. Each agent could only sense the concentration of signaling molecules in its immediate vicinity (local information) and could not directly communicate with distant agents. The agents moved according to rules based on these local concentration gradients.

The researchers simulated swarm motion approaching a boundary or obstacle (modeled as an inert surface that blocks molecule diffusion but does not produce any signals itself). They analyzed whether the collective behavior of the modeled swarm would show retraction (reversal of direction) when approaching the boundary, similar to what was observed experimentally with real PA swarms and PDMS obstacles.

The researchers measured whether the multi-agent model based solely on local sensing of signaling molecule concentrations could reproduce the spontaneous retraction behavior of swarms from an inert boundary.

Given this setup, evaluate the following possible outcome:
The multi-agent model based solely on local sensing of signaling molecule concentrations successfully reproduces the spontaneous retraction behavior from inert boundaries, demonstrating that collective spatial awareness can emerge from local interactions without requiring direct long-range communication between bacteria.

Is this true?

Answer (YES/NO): YES